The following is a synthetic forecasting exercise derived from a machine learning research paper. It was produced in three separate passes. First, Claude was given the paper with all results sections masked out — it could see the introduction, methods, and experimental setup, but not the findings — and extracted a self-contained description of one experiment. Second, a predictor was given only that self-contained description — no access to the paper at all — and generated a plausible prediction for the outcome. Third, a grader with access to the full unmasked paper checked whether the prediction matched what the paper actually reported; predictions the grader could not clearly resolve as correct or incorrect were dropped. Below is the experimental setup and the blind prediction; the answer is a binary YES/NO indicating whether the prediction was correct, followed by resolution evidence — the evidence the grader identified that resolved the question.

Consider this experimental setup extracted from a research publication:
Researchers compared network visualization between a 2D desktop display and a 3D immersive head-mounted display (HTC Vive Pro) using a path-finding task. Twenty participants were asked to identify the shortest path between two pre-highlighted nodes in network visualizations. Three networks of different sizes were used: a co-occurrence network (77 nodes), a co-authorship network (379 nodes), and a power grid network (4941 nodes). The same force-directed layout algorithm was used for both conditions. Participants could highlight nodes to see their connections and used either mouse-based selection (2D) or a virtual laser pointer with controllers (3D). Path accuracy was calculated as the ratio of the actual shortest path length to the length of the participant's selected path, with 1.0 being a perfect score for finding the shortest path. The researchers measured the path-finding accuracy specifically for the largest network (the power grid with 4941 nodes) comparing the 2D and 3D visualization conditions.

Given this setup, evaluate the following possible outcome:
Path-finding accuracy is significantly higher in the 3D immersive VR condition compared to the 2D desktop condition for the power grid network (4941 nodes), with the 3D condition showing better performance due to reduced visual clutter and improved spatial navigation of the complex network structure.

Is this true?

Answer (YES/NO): YES